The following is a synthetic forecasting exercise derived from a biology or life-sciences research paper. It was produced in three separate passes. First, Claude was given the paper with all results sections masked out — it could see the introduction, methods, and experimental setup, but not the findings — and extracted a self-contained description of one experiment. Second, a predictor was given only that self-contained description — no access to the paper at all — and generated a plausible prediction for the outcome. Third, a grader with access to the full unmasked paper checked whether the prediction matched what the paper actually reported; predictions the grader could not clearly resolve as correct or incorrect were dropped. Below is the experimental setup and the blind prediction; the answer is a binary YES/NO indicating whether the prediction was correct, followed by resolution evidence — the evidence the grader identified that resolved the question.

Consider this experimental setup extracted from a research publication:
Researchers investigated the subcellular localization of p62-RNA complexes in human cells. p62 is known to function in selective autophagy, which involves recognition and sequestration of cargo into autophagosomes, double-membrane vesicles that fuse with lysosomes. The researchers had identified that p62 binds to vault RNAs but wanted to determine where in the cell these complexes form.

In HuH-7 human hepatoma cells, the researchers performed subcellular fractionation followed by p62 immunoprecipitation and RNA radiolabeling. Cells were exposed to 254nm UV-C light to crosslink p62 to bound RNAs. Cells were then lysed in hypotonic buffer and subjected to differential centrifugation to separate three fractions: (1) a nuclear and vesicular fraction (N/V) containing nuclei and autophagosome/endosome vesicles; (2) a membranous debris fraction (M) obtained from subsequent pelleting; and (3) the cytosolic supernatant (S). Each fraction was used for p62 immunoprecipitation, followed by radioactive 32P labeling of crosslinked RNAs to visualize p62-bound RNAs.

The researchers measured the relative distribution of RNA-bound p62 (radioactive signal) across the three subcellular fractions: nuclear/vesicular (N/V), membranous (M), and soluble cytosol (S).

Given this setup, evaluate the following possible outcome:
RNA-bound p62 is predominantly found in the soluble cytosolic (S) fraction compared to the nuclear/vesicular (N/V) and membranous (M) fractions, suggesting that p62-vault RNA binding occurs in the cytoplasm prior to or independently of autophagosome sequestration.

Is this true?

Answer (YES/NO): YES